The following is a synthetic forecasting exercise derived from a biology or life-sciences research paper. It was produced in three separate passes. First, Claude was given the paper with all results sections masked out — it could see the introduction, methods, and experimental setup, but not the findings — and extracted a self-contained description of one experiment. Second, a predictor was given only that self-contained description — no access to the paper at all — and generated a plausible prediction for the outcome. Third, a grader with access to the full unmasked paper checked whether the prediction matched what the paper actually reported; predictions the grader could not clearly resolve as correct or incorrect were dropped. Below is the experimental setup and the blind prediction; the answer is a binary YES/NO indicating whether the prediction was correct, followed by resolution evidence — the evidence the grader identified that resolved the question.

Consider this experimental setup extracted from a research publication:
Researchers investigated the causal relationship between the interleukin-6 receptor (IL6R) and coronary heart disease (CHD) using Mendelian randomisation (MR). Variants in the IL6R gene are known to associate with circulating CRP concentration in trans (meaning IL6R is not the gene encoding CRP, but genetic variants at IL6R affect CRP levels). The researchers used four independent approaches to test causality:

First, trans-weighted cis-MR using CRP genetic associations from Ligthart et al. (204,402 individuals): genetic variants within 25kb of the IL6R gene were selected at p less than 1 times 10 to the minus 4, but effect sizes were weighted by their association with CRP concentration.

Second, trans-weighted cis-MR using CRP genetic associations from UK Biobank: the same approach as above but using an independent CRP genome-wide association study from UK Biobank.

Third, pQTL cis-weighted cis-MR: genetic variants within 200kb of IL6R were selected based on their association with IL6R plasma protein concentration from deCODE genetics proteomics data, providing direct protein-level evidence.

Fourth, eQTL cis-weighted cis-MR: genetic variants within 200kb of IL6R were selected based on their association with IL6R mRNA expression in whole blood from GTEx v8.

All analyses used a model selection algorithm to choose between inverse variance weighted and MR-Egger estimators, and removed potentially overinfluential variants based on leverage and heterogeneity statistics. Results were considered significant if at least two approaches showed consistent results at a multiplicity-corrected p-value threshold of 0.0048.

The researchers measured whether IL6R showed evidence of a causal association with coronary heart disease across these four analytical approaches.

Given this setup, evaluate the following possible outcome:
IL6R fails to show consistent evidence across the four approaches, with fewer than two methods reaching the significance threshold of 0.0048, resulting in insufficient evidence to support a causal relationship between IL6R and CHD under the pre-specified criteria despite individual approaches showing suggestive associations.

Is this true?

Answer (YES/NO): NO